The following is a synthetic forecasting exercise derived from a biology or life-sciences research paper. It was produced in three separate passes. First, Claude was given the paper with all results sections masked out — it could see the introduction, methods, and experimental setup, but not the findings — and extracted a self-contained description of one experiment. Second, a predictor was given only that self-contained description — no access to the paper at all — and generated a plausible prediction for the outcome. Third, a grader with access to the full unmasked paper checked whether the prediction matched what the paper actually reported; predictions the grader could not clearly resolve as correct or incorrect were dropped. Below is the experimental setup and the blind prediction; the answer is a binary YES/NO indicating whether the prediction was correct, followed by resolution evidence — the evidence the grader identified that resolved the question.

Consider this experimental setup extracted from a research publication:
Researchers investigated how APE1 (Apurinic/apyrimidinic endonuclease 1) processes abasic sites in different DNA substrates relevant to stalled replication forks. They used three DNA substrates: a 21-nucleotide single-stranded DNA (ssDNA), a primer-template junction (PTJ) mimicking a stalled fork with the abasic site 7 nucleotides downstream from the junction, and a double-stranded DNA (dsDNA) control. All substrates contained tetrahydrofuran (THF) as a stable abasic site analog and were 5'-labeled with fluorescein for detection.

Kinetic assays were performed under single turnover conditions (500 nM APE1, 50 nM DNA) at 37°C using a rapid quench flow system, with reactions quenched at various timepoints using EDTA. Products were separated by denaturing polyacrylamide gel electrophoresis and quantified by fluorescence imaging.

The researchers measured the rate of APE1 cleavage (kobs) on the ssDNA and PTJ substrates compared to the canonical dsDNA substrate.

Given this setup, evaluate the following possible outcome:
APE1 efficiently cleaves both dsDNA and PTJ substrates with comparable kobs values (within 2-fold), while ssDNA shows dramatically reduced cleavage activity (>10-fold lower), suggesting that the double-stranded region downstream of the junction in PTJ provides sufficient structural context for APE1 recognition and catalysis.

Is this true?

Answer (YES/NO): NO